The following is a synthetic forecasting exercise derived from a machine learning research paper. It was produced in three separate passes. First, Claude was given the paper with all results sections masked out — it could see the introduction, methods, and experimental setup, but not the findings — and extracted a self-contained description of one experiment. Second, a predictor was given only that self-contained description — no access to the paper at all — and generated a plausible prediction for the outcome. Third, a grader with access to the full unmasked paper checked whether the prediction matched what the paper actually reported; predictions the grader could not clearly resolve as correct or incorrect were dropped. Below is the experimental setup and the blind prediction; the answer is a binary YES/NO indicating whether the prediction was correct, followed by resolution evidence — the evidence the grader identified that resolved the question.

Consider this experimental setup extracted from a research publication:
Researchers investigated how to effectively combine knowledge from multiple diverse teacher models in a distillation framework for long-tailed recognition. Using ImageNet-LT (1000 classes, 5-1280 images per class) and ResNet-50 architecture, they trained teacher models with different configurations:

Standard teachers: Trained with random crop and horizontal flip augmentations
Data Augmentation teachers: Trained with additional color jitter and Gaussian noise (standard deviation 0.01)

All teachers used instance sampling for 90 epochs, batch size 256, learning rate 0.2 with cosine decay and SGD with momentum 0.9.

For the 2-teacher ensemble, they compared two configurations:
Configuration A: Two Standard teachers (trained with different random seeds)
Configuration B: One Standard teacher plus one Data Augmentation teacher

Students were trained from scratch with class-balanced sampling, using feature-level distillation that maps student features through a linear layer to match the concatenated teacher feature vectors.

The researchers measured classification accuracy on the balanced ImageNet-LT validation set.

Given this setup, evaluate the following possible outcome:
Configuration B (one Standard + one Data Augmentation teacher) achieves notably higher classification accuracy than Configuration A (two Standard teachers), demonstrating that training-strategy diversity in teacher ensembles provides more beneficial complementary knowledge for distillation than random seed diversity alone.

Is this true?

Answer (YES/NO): YES